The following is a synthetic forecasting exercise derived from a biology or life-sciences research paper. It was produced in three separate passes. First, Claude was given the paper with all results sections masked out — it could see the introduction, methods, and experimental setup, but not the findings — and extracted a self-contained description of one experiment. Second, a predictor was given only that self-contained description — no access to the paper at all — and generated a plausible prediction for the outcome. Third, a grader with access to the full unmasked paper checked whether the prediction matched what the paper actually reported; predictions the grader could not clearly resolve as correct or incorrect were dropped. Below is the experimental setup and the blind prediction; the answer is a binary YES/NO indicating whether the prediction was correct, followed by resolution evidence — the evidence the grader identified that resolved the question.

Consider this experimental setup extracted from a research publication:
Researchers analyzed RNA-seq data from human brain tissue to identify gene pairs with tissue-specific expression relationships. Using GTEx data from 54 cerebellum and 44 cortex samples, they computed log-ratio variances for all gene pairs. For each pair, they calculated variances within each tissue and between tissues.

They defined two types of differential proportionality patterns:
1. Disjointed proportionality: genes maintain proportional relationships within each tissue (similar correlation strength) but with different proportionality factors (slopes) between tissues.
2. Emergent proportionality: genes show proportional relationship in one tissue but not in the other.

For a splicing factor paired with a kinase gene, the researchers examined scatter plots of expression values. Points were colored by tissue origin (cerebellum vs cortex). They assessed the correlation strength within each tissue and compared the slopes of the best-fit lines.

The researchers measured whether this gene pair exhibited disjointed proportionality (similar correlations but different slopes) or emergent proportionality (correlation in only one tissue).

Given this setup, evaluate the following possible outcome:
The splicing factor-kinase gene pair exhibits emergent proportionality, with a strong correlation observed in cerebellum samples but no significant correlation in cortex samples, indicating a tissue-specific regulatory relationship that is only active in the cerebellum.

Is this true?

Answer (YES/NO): NO